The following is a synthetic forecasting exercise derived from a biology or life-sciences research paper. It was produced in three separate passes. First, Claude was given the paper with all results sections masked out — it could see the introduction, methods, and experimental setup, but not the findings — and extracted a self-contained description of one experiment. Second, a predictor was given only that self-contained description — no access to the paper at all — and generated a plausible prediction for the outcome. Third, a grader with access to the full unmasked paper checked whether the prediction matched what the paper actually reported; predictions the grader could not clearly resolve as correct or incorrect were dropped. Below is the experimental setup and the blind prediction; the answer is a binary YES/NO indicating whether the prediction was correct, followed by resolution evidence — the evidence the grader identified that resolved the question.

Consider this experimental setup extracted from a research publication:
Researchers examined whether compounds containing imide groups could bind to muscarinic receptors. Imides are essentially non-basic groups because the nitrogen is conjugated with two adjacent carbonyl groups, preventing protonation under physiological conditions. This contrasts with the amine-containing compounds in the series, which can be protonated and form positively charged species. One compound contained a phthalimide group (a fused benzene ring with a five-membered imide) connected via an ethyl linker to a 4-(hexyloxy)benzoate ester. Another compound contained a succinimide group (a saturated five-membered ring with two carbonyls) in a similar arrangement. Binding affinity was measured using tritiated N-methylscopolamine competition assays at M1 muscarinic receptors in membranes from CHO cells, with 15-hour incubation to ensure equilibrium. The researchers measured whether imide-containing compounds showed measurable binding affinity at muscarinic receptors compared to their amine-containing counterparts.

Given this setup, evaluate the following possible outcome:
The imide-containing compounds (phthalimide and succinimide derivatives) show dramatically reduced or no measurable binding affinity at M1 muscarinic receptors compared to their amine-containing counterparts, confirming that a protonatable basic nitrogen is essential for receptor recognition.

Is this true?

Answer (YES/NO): YES